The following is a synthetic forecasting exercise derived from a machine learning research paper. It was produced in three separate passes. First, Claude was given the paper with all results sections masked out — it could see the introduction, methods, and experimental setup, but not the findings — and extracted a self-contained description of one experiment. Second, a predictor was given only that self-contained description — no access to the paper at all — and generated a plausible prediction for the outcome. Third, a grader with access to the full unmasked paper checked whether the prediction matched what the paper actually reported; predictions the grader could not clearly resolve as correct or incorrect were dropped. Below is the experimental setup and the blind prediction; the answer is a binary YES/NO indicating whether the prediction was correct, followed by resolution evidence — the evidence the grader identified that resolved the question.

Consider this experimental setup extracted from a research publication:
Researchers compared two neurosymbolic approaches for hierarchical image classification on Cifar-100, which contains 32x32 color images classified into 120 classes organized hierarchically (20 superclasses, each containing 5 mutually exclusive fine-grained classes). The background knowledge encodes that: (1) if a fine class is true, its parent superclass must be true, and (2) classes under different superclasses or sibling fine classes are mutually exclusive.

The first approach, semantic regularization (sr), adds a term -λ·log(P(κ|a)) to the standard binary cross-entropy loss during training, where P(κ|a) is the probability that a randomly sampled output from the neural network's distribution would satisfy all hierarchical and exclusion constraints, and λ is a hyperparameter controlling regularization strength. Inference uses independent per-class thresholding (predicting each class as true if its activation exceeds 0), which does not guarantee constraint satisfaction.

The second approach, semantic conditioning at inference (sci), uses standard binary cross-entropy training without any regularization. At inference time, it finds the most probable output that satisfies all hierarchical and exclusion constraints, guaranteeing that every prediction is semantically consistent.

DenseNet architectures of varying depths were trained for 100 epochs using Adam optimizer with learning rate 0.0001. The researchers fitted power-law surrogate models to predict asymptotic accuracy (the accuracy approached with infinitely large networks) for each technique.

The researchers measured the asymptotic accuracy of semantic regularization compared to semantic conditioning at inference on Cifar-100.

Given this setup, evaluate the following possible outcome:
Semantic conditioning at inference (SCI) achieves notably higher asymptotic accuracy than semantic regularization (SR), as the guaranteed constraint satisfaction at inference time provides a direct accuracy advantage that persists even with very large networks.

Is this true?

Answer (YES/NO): YES